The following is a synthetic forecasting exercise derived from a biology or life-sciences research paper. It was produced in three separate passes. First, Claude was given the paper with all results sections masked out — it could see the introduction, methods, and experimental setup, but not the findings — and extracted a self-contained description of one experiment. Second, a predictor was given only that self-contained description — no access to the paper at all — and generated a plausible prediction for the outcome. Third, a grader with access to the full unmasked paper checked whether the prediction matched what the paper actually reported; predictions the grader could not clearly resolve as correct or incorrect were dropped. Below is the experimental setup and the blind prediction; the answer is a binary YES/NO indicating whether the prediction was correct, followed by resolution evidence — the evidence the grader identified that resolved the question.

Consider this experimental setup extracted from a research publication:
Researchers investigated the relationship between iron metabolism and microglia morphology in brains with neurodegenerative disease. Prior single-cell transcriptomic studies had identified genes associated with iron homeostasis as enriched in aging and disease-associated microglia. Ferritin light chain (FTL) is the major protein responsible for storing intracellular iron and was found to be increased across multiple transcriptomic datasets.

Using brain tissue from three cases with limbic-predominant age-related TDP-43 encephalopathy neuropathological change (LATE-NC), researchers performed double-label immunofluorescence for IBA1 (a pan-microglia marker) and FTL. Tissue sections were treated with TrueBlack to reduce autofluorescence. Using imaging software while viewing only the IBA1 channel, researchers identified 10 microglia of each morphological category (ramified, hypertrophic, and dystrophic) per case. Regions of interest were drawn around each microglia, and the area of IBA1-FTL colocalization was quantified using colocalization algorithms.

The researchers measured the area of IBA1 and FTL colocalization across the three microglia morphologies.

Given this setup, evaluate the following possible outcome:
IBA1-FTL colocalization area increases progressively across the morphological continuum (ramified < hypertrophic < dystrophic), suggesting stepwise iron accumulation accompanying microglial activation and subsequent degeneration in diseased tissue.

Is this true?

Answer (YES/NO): NO